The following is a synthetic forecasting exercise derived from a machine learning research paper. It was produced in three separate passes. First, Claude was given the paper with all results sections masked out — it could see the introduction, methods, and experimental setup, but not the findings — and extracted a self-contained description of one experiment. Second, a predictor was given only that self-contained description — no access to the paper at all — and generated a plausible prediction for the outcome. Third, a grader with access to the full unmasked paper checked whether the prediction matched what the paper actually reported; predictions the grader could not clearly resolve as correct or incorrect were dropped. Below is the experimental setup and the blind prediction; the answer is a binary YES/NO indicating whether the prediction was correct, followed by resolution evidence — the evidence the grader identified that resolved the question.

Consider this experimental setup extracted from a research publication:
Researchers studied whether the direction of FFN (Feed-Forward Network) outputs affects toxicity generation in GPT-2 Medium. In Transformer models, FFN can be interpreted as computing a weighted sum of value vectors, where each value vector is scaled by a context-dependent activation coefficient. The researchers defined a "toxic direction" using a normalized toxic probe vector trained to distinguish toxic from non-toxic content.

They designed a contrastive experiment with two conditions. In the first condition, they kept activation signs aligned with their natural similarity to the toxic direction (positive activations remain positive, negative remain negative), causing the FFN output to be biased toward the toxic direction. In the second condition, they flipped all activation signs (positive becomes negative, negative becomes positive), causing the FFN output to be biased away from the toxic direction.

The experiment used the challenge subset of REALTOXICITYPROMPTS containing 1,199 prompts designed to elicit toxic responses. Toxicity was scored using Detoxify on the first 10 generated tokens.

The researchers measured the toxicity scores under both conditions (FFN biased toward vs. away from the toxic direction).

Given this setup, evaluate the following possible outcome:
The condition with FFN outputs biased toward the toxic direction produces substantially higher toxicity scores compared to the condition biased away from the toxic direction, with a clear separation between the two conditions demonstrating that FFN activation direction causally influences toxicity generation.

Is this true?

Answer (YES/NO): YES